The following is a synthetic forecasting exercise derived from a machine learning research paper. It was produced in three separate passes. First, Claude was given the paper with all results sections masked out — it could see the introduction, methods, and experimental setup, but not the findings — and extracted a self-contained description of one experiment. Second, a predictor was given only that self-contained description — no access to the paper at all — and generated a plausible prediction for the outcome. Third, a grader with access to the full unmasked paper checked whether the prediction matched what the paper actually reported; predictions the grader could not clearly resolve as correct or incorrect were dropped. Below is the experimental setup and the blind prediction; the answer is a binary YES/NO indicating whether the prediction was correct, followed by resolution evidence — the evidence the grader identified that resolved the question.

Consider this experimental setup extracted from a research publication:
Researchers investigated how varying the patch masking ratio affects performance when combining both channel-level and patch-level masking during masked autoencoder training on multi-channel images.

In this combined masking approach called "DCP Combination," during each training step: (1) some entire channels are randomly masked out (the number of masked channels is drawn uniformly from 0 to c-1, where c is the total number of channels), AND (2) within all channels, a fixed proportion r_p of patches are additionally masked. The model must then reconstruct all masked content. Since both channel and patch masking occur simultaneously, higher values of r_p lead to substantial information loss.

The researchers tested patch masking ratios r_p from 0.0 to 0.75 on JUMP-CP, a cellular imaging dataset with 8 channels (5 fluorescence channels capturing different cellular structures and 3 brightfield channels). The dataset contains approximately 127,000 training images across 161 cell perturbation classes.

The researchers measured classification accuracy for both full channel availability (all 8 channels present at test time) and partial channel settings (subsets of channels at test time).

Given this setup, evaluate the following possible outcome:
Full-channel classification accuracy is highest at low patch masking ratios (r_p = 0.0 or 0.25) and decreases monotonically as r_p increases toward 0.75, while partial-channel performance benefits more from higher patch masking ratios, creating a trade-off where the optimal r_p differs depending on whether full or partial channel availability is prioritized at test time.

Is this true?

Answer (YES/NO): NO